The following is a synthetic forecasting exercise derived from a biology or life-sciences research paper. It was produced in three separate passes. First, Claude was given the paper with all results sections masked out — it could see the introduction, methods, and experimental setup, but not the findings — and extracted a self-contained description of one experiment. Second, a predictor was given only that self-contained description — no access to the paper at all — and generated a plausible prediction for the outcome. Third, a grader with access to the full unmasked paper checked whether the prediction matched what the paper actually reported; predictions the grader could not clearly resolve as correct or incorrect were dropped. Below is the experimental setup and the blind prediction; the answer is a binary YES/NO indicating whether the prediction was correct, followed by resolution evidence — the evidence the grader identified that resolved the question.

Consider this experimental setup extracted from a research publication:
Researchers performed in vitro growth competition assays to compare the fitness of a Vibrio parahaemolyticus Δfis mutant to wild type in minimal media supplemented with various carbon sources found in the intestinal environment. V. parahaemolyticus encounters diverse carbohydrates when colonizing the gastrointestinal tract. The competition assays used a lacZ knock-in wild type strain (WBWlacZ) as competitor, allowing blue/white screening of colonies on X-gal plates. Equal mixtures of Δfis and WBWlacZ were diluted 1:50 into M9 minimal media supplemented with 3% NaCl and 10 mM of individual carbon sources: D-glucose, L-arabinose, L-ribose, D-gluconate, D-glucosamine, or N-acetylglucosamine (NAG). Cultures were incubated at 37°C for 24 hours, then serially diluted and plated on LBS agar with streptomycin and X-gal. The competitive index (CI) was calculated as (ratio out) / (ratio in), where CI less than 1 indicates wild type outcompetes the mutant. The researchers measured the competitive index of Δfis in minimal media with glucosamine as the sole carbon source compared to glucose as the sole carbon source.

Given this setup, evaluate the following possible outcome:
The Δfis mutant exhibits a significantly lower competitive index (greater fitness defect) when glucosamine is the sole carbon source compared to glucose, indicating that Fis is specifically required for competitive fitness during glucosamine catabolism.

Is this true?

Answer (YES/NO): YES